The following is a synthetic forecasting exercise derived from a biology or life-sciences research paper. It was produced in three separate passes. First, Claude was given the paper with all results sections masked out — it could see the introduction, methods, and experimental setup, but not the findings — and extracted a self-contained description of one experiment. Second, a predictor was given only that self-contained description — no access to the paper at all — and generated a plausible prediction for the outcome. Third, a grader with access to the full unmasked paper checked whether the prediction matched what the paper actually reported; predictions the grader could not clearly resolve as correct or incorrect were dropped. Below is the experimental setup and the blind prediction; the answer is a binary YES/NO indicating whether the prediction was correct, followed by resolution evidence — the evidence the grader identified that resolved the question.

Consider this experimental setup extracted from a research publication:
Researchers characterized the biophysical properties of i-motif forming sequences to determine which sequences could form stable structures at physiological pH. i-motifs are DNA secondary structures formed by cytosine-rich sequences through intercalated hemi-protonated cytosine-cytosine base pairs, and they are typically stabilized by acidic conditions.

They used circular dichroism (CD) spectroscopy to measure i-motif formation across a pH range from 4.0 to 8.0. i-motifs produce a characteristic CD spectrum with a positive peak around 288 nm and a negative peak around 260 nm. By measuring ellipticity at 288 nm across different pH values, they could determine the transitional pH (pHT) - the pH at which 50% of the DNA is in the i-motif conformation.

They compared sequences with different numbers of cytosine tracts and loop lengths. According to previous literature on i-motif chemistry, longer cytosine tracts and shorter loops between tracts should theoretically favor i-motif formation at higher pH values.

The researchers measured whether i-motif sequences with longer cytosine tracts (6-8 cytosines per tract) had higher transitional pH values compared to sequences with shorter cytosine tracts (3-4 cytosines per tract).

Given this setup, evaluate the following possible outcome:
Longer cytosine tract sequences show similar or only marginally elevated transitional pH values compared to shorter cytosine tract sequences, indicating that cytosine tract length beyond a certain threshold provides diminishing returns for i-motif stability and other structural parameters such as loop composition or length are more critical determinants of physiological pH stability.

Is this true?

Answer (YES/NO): NO